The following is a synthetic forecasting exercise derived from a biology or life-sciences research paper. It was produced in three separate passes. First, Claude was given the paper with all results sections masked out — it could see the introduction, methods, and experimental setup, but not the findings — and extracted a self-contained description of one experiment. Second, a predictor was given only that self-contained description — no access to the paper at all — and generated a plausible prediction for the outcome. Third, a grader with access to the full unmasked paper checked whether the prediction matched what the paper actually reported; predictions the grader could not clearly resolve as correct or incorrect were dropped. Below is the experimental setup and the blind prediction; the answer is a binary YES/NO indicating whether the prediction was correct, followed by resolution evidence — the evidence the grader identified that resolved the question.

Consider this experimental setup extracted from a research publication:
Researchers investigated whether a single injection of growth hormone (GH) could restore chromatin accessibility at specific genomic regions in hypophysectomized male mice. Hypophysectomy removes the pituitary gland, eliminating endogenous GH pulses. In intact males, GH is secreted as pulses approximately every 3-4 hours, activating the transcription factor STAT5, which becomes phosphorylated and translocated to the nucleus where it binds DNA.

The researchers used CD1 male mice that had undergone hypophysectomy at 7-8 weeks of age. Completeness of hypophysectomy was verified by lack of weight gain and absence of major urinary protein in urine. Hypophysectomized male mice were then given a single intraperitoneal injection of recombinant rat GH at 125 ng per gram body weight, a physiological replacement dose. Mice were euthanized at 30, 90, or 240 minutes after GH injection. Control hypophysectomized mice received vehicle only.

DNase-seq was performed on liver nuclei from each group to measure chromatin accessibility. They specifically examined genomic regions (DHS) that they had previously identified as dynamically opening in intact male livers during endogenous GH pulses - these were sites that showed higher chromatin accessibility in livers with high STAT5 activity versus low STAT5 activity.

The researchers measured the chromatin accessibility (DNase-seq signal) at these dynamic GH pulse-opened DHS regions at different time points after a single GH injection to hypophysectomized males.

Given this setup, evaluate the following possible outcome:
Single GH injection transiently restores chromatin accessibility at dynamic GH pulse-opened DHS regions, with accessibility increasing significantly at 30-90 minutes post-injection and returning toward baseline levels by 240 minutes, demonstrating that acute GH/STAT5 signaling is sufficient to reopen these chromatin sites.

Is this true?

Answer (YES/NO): YES